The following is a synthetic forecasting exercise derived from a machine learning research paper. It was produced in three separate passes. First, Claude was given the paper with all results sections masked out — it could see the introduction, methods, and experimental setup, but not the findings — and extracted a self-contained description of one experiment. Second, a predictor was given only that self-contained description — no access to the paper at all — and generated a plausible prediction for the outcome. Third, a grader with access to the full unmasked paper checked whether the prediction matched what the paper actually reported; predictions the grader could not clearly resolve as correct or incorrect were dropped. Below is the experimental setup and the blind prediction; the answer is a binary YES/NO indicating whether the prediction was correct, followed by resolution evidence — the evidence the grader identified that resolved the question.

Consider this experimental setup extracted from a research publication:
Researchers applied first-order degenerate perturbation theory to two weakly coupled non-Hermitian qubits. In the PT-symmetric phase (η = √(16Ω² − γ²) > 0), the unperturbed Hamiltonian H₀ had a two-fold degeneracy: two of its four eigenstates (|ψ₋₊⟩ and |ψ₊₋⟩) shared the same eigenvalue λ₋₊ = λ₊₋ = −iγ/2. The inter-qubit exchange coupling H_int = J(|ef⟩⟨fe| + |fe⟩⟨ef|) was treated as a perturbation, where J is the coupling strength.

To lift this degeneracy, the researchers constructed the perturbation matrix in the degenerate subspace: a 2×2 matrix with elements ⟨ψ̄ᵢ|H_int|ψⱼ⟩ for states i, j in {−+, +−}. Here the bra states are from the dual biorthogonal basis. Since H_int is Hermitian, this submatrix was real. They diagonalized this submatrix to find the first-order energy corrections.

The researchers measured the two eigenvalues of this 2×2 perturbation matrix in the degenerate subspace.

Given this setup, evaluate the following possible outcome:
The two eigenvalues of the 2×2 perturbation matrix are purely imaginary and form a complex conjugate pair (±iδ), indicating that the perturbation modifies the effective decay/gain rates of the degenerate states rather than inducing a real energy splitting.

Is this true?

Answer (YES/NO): NO